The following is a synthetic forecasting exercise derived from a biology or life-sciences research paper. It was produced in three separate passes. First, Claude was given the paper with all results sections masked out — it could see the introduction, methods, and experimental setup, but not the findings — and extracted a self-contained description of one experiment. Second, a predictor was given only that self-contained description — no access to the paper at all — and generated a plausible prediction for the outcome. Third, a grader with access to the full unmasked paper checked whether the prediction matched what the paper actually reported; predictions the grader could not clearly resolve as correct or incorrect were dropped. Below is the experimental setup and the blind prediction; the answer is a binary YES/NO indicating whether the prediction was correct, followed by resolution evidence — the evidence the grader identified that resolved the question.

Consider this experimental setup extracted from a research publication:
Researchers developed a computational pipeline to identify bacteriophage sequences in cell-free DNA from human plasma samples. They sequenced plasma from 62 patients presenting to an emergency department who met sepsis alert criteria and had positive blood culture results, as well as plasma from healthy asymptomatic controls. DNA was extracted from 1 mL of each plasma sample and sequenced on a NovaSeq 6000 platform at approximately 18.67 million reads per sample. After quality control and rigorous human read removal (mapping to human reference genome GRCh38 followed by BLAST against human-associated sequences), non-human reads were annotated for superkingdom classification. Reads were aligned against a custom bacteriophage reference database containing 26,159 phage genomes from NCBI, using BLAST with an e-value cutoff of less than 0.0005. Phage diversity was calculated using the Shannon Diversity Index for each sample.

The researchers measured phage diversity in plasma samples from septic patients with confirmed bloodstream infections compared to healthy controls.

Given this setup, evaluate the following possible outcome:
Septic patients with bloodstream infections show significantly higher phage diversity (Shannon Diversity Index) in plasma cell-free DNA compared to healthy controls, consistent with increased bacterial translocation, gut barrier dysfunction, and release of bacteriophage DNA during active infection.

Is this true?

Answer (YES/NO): NO